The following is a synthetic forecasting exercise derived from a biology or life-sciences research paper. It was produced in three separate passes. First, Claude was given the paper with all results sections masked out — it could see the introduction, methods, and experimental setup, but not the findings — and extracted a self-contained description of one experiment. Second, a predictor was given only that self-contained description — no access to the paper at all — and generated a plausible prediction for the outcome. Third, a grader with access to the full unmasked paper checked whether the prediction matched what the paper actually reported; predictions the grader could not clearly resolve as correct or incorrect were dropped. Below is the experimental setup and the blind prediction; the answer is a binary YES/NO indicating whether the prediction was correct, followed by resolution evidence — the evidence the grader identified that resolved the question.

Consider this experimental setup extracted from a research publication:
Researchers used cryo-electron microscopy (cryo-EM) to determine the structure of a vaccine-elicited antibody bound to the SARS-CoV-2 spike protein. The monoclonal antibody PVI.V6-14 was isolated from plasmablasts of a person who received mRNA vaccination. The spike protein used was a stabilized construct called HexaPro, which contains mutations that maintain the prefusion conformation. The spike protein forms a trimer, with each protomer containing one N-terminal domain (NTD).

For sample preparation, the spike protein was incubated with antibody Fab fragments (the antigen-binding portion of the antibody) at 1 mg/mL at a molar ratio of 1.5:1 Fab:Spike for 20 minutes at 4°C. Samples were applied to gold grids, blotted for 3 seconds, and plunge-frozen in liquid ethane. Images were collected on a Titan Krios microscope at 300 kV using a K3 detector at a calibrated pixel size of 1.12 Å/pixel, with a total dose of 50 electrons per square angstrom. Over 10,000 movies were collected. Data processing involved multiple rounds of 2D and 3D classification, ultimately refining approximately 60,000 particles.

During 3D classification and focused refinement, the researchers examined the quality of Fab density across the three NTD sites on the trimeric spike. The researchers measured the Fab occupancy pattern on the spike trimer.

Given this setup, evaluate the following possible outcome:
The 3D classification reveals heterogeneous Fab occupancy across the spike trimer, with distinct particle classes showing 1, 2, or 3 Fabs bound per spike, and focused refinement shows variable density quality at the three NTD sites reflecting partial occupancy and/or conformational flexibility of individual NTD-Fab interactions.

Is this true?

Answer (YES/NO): NO